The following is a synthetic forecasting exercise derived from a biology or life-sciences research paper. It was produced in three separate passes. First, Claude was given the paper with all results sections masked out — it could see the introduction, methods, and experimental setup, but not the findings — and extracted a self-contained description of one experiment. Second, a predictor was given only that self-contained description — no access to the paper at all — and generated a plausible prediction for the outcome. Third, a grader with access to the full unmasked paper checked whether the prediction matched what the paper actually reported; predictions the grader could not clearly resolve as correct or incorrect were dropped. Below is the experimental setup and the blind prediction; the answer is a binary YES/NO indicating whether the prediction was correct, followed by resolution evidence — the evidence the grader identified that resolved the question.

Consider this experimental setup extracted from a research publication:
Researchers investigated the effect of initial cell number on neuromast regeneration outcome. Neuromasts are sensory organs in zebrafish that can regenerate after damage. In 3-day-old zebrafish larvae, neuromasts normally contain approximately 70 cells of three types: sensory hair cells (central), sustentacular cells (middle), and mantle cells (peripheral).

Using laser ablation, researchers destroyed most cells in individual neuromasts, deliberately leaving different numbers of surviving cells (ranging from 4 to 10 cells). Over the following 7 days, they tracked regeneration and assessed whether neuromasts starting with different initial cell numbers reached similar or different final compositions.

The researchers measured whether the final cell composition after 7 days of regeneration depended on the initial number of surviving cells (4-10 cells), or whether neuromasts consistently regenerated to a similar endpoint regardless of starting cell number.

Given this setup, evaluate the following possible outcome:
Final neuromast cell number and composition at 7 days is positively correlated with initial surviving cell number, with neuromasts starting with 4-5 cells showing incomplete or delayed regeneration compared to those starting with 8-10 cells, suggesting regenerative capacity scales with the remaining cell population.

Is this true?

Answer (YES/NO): NO